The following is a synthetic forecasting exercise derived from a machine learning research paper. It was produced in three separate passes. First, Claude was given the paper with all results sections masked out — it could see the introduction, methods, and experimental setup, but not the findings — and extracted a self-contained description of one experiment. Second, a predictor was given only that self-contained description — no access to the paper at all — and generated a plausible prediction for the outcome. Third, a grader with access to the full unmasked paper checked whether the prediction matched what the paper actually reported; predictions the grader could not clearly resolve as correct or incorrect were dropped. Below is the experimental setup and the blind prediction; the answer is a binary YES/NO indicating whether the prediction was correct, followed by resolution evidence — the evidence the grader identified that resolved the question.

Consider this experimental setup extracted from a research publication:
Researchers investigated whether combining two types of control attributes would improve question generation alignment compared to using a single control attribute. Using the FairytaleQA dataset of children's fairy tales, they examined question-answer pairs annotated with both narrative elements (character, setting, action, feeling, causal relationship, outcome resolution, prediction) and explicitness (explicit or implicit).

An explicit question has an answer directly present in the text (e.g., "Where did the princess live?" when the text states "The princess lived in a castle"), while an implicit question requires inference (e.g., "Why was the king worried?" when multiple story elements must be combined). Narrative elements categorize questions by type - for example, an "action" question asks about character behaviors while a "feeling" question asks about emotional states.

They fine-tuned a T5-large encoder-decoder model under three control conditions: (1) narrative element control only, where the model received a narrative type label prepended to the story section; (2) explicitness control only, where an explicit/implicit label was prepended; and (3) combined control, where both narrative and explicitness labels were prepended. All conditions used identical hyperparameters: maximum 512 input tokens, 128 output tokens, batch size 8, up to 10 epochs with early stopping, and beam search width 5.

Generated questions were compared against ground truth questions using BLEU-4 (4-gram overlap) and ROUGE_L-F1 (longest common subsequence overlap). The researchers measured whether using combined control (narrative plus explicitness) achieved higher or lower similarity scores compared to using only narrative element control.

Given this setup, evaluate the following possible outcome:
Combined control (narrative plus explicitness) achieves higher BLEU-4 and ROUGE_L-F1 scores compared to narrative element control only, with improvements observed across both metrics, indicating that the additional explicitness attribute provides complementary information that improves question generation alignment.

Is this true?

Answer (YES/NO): NO